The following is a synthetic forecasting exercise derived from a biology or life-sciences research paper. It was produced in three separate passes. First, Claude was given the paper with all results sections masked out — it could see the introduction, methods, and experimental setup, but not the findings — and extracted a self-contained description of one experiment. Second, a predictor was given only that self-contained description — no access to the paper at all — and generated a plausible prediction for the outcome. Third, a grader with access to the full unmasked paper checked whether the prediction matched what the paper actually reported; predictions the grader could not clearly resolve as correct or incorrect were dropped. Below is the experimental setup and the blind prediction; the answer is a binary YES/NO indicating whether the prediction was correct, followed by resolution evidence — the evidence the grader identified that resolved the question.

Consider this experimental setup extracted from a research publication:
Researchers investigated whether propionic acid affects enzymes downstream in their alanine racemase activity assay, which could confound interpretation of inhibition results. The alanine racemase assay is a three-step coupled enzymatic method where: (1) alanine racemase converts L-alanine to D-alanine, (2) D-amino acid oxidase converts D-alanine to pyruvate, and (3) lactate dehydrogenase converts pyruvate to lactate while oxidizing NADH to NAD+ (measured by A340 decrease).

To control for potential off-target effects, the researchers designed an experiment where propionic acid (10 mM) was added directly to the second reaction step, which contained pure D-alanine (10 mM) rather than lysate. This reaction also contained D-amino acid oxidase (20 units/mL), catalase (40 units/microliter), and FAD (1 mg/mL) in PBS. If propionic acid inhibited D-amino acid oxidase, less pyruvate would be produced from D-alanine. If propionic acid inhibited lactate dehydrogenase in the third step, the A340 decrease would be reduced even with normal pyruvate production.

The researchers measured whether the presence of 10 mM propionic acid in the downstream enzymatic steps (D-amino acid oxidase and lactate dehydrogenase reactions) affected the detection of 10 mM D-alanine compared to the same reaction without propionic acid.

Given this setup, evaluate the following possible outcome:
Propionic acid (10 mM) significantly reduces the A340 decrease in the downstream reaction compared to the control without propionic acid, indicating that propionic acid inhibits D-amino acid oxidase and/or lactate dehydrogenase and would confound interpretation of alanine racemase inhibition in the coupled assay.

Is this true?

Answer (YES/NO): NO